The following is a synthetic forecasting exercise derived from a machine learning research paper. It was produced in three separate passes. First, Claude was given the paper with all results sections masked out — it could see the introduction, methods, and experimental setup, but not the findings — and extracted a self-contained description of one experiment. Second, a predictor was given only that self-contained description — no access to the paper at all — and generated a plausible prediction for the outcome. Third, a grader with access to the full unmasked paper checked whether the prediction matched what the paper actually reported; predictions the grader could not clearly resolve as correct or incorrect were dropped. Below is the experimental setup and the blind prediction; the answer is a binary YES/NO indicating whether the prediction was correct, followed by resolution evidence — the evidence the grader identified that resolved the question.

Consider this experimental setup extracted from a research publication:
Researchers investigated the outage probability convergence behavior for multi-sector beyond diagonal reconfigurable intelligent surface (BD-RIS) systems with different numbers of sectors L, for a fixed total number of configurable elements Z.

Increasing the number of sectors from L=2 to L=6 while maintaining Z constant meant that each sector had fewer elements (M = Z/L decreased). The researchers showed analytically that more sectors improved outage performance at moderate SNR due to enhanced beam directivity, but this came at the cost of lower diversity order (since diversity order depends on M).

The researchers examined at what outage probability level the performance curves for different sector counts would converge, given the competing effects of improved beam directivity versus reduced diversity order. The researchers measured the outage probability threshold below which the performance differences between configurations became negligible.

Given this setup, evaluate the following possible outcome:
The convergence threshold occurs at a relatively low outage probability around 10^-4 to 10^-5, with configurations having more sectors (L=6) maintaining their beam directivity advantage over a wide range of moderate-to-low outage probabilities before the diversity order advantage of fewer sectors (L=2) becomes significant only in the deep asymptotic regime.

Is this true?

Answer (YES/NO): NO